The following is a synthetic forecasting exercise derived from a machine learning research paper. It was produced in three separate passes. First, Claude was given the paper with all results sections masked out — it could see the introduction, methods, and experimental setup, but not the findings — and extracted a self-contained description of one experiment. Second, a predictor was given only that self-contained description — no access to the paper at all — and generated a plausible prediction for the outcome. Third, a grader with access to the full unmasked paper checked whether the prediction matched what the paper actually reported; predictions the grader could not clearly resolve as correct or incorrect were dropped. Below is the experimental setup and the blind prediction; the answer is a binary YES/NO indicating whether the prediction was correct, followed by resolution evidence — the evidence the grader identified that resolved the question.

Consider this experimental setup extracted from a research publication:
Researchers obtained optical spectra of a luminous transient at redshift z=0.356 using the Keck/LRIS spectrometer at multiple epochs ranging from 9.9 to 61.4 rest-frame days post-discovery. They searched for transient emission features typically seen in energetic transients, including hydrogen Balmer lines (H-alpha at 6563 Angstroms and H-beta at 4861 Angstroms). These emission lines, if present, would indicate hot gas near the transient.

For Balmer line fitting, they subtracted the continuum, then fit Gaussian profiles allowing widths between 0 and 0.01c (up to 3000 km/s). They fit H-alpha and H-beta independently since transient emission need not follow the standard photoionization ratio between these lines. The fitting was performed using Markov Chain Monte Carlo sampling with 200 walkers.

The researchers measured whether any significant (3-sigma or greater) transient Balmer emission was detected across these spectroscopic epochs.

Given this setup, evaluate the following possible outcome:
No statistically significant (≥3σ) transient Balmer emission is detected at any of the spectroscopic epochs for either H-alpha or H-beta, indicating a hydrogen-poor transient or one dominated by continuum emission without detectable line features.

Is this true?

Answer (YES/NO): YES